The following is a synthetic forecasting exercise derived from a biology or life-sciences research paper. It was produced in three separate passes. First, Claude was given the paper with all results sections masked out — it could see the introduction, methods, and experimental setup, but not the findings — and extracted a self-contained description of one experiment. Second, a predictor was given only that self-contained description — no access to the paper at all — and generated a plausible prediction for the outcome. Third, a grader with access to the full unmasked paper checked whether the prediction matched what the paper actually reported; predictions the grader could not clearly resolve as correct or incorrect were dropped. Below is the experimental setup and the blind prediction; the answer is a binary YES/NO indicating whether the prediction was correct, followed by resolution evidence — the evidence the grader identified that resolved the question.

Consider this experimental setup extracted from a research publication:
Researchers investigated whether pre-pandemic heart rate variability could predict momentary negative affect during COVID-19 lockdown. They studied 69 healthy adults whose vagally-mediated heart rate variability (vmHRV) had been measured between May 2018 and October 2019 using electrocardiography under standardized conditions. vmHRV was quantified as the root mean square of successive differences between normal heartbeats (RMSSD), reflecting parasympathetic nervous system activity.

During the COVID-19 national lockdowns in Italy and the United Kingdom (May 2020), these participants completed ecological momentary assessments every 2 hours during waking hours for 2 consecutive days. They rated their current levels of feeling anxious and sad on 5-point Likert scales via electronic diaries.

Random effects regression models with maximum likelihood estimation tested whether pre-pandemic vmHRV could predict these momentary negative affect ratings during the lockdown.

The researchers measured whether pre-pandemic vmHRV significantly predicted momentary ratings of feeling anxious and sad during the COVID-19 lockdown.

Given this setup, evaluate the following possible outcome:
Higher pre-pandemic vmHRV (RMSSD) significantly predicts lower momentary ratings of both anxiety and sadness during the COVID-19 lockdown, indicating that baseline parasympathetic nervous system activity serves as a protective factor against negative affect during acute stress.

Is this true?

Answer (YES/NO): NO